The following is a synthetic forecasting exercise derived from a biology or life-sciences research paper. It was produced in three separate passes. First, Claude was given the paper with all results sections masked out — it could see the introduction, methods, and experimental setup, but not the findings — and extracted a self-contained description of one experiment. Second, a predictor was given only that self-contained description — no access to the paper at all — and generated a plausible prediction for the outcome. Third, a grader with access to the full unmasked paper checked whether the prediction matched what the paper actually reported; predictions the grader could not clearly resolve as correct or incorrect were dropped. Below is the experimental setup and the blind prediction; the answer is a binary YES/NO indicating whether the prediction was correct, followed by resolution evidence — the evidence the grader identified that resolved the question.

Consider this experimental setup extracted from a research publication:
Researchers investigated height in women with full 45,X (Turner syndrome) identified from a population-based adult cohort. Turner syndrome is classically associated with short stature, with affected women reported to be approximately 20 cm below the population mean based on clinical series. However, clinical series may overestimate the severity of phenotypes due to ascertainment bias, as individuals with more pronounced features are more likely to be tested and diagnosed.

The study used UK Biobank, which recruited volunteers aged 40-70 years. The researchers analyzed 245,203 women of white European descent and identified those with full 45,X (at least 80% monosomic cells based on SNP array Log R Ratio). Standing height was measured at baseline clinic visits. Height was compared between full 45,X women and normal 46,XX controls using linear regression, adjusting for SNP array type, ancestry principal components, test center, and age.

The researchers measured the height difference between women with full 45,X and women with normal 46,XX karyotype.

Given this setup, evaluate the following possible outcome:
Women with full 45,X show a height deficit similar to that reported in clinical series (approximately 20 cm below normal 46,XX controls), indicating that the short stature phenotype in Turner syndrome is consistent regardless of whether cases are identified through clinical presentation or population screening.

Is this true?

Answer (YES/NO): NO